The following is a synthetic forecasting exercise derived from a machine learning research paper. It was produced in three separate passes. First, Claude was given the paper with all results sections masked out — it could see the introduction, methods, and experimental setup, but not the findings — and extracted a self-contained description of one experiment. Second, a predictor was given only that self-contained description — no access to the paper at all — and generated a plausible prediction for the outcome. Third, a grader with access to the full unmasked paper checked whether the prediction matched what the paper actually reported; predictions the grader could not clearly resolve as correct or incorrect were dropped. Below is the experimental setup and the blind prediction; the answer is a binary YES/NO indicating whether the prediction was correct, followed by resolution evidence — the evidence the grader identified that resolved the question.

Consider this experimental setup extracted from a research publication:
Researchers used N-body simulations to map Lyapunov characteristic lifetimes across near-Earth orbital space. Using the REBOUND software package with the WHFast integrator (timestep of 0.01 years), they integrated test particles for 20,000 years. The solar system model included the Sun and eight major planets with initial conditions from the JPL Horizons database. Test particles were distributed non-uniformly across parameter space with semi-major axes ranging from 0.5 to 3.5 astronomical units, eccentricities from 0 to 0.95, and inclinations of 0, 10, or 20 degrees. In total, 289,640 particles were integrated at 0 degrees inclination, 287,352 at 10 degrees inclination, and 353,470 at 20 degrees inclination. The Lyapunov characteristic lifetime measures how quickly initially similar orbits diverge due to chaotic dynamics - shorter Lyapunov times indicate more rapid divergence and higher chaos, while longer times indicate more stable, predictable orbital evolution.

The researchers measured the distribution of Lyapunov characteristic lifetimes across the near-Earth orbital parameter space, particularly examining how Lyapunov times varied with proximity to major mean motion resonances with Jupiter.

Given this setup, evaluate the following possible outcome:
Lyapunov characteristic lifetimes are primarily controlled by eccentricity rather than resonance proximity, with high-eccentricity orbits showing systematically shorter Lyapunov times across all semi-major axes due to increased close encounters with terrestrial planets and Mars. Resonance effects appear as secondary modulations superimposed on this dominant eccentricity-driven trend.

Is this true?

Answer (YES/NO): NO